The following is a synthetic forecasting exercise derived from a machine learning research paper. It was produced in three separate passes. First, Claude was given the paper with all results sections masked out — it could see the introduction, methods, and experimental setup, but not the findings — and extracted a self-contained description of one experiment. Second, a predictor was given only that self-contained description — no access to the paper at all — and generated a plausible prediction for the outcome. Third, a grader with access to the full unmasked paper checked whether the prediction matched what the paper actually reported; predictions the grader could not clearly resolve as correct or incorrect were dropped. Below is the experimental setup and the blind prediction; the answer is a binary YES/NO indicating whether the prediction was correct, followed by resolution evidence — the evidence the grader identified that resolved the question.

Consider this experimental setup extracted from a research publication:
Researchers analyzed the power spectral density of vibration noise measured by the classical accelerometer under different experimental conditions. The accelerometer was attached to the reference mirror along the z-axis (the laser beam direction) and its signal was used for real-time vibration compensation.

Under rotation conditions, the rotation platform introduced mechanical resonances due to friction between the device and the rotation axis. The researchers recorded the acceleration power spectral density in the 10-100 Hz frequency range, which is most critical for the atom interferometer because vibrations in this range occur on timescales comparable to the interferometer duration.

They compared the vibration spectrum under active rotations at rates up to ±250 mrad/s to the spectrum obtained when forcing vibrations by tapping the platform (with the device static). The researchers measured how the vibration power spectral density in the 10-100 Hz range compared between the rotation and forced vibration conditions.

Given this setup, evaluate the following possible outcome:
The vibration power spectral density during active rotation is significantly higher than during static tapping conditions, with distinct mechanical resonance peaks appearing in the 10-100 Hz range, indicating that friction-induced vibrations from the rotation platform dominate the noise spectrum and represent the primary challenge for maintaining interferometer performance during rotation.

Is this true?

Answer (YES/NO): YES